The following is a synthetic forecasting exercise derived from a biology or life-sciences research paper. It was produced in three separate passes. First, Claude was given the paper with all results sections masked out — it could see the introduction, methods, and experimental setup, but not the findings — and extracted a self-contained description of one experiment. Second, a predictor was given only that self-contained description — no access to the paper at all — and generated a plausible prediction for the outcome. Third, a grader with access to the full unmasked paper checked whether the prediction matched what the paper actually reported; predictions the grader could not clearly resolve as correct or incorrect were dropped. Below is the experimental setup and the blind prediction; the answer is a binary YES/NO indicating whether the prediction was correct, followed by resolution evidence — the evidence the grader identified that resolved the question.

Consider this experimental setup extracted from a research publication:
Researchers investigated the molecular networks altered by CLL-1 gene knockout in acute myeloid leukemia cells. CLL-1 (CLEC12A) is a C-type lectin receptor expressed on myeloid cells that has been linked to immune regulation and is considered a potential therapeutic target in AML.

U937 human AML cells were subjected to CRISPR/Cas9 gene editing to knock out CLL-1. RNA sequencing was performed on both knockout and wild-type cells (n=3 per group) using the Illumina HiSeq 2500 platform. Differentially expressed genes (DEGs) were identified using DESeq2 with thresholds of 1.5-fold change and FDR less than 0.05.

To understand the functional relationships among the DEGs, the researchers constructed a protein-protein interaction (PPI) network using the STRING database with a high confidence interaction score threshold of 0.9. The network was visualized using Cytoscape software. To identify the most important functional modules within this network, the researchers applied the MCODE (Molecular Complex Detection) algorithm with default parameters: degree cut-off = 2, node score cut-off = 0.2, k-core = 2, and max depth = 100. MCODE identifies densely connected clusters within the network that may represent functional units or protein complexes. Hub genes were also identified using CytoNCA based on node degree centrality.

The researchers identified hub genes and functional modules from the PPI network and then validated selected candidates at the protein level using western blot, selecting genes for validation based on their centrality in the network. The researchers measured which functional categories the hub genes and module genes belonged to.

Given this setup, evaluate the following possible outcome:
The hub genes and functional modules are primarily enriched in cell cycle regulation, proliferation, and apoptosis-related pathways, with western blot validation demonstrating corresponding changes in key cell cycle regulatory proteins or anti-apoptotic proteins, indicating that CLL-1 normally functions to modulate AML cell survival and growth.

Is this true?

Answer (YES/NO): NO